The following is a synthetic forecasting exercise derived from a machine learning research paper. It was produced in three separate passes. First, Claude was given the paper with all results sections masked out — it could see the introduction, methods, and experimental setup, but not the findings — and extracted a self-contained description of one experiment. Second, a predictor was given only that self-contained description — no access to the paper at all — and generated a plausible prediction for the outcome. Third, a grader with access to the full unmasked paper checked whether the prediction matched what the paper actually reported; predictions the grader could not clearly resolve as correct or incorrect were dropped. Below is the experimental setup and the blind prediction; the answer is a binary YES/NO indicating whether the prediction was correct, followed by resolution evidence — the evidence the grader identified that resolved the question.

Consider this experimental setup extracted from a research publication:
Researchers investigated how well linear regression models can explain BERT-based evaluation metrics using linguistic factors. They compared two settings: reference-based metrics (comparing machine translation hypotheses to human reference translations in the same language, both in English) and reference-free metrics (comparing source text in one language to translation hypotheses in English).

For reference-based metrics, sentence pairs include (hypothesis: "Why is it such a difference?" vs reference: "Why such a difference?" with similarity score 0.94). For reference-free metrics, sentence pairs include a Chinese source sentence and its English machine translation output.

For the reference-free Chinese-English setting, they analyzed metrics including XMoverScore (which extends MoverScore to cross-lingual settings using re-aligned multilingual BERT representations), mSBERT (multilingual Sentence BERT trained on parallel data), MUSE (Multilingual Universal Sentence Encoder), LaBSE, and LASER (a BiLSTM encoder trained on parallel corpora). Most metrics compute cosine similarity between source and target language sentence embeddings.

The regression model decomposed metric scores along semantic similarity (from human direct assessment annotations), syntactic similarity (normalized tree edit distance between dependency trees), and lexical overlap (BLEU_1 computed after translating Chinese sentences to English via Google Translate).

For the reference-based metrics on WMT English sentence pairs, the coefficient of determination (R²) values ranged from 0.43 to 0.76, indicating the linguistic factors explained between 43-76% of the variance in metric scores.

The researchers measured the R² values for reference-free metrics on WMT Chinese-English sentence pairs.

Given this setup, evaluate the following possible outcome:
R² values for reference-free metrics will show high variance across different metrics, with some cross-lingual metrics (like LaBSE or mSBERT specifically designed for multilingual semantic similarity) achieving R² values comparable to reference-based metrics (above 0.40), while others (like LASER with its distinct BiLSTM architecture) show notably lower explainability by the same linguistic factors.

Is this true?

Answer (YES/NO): NO